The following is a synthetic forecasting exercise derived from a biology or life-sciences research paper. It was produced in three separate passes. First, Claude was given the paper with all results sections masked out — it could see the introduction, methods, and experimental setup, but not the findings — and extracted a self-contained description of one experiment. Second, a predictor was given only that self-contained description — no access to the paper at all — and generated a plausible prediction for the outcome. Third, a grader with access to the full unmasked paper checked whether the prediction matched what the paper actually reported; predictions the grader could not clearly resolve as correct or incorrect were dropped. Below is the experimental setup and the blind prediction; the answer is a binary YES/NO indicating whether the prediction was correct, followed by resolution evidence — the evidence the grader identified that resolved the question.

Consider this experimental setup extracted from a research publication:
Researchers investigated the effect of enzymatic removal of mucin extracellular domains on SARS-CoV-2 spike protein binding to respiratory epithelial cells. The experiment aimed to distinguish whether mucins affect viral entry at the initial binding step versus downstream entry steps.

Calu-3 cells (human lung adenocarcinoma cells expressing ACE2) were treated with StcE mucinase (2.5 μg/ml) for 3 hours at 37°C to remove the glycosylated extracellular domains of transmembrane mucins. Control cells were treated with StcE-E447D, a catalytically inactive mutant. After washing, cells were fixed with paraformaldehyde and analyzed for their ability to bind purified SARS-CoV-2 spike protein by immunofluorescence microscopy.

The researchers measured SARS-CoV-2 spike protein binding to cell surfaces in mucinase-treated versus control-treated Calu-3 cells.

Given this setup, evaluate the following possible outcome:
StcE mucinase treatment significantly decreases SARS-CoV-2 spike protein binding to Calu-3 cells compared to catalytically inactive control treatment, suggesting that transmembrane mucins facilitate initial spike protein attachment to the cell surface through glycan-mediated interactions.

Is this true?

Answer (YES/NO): NO